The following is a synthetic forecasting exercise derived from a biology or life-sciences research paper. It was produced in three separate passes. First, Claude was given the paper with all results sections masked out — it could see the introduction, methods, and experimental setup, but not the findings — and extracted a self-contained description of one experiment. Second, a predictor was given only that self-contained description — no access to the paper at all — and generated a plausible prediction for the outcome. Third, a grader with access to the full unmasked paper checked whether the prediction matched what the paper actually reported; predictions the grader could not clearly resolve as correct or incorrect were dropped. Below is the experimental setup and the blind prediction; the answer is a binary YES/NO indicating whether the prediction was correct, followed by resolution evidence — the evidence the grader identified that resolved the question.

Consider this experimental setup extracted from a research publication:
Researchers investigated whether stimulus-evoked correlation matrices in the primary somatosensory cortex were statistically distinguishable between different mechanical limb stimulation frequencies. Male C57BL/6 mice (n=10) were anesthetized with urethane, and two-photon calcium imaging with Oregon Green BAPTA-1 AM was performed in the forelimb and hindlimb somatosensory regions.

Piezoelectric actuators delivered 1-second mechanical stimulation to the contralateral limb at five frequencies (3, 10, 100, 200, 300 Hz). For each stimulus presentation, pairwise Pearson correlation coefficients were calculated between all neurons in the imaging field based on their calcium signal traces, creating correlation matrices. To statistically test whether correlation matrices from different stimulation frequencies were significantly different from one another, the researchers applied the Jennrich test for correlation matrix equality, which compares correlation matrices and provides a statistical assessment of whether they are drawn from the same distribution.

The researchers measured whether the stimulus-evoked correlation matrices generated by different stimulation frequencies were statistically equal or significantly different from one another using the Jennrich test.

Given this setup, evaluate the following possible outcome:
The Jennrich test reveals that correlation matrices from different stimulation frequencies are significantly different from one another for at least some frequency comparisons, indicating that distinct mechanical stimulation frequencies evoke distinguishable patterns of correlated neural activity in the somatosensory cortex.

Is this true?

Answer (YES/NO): YES